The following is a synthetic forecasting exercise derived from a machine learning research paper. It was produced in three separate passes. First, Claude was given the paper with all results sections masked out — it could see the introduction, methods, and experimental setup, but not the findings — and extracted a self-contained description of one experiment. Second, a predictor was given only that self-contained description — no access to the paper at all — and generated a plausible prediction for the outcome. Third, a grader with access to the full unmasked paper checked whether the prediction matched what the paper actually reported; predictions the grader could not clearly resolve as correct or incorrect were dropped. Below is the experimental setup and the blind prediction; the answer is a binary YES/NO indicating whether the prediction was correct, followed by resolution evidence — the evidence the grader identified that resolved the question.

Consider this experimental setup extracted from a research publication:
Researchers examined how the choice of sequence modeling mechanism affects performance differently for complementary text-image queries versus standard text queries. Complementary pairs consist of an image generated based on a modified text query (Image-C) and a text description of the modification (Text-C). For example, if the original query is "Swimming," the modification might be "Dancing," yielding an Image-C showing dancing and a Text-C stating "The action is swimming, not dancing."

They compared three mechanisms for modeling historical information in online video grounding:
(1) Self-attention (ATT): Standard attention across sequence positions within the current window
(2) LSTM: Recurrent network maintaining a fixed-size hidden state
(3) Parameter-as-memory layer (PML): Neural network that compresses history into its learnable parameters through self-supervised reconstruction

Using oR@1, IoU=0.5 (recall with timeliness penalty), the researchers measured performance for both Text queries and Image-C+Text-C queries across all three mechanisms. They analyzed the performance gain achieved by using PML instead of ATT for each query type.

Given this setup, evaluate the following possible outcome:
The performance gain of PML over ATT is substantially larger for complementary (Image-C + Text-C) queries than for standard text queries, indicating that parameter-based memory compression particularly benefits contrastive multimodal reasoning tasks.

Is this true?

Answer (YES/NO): NO